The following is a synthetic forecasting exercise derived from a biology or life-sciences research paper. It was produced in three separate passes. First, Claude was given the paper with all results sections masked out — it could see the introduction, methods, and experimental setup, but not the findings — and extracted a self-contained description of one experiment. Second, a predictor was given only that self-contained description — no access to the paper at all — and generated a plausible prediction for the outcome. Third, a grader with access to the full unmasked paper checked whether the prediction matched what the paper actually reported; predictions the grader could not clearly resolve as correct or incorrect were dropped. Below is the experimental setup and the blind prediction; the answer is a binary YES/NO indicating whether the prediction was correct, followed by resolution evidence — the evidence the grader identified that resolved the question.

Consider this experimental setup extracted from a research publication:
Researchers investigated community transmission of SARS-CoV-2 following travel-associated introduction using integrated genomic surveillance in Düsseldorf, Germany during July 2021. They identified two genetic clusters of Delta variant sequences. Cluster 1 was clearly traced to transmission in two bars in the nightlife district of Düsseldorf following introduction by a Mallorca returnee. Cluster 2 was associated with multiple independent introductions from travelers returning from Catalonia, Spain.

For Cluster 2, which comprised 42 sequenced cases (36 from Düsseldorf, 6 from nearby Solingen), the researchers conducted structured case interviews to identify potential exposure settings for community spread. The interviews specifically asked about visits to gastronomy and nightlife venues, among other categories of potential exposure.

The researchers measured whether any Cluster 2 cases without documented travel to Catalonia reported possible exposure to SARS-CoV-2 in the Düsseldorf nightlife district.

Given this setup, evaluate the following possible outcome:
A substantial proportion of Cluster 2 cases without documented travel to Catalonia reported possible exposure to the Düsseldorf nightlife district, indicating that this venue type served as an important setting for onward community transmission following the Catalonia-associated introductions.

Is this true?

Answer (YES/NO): NO